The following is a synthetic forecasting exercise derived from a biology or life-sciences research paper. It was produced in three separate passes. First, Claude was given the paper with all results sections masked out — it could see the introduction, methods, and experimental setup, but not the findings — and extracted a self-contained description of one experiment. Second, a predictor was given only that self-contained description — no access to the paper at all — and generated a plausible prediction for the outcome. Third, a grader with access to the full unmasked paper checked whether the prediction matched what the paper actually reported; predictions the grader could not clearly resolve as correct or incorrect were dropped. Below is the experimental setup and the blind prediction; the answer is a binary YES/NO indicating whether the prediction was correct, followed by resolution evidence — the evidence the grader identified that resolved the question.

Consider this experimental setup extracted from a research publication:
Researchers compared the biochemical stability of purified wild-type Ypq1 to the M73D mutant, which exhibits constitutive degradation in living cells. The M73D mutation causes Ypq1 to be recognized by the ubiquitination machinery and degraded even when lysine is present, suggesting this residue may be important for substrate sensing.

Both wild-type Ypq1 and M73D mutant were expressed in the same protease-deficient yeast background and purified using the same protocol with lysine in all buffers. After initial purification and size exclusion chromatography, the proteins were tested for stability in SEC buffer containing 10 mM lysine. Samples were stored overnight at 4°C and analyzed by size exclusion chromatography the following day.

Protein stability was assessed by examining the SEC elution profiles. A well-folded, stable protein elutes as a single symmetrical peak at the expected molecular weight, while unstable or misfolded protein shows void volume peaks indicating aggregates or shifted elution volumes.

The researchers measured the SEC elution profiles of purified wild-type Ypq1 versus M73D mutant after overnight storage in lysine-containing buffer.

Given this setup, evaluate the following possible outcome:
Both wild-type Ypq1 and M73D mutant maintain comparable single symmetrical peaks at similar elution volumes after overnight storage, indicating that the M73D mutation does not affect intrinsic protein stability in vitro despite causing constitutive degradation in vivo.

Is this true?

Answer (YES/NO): NO